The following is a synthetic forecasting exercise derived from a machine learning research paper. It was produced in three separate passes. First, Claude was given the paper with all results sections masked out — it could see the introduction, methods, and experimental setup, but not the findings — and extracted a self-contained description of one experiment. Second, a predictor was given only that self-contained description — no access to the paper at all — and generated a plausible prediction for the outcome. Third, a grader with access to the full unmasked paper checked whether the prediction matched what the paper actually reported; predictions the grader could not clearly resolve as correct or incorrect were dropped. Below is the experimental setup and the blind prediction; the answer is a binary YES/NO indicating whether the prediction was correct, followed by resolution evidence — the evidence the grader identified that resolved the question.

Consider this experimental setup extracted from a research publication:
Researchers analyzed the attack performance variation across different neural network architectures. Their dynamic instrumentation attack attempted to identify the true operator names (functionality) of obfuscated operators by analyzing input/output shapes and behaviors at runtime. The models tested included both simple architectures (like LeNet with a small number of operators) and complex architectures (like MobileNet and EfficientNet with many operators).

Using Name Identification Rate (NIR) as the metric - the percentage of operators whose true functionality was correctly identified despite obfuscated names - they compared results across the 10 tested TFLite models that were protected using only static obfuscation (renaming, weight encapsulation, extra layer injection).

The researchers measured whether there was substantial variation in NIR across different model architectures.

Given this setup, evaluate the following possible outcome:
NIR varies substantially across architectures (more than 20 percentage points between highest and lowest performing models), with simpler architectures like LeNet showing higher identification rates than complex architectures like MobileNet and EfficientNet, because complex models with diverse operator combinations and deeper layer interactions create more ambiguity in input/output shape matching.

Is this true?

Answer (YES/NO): NO